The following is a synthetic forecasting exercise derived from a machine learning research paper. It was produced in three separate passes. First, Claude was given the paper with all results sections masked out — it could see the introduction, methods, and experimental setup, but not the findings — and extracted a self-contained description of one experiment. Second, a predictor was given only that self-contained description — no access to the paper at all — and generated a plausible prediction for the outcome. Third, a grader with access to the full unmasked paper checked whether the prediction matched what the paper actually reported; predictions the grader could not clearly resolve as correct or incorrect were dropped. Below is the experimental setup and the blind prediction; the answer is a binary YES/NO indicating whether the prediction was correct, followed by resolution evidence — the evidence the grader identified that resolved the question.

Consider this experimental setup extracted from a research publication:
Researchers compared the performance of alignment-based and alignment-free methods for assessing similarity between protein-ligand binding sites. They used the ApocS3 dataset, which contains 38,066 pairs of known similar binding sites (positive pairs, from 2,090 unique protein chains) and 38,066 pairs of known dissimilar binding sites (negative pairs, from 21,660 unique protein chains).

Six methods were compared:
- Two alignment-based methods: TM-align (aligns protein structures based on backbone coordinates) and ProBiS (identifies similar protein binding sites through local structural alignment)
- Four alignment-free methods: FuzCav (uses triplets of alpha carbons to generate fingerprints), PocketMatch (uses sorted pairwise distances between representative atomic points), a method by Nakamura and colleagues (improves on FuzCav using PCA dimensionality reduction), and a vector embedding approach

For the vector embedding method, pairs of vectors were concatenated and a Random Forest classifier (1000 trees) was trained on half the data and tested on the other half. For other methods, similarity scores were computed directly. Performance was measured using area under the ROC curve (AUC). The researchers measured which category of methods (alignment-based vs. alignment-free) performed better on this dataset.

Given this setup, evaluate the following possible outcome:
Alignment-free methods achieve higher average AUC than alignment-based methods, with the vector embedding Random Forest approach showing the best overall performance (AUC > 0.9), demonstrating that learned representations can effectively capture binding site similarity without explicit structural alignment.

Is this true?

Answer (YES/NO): YES